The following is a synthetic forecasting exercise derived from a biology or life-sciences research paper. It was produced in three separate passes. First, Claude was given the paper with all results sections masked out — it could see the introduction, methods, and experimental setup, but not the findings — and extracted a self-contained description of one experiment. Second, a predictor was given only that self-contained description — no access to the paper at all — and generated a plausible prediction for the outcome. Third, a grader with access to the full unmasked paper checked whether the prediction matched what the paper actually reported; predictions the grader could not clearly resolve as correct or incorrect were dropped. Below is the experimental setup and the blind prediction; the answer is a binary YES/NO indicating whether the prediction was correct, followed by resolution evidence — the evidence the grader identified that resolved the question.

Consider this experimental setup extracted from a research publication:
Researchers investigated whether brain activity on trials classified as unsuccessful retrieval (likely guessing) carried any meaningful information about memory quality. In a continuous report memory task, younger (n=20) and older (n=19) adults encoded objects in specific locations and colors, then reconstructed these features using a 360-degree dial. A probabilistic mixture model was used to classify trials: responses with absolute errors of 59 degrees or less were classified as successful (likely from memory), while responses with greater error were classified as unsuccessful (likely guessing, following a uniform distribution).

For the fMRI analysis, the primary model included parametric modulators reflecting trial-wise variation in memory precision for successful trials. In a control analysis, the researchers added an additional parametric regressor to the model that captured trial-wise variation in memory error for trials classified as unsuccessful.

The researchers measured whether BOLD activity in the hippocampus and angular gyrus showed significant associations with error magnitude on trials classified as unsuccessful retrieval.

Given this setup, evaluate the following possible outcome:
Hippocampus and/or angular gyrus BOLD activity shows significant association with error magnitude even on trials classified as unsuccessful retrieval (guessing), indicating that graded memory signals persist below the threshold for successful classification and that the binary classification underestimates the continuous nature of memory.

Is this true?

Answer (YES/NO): NO